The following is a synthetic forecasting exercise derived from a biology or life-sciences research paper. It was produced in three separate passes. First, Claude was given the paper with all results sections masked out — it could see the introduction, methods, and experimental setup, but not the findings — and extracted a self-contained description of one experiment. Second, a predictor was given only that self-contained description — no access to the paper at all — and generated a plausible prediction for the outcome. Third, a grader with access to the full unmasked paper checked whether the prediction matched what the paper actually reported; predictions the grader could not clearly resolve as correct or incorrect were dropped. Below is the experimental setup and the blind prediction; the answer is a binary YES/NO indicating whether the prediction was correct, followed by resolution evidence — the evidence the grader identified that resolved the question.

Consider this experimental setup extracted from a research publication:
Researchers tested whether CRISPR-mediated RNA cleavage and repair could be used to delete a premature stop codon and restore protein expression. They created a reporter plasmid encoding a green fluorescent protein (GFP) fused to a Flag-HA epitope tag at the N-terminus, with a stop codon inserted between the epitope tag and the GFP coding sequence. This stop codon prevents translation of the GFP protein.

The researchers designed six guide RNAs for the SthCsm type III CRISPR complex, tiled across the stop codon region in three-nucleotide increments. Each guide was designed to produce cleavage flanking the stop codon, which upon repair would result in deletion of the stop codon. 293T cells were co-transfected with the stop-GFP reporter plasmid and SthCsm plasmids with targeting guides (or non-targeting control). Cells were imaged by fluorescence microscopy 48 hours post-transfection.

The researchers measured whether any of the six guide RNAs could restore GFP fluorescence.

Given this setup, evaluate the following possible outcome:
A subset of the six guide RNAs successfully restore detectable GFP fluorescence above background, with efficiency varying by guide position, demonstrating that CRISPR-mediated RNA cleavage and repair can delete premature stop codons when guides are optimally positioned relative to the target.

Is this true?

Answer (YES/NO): YES